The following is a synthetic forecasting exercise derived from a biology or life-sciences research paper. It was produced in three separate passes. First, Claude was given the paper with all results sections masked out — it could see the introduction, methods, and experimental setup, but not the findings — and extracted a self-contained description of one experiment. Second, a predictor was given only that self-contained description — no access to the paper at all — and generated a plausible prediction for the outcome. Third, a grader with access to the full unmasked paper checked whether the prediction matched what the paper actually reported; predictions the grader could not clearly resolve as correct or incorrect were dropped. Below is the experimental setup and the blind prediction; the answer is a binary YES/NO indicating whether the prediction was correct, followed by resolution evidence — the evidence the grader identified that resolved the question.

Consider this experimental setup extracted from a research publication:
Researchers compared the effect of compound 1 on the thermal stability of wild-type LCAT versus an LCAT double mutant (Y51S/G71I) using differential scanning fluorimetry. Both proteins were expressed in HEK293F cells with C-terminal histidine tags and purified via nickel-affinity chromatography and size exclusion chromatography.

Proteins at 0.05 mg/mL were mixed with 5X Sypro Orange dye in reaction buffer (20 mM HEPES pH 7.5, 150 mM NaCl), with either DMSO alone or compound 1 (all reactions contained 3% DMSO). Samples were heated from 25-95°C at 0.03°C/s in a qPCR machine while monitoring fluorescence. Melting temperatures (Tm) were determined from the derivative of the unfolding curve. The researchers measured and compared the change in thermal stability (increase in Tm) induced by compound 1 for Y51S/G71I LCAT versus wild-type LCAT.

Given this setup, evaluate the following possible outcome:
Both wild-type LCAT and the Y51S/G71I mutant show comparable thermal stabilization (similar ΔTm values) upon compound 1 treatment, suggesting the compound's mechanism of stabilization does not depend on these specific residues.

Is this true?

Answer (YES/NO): NO